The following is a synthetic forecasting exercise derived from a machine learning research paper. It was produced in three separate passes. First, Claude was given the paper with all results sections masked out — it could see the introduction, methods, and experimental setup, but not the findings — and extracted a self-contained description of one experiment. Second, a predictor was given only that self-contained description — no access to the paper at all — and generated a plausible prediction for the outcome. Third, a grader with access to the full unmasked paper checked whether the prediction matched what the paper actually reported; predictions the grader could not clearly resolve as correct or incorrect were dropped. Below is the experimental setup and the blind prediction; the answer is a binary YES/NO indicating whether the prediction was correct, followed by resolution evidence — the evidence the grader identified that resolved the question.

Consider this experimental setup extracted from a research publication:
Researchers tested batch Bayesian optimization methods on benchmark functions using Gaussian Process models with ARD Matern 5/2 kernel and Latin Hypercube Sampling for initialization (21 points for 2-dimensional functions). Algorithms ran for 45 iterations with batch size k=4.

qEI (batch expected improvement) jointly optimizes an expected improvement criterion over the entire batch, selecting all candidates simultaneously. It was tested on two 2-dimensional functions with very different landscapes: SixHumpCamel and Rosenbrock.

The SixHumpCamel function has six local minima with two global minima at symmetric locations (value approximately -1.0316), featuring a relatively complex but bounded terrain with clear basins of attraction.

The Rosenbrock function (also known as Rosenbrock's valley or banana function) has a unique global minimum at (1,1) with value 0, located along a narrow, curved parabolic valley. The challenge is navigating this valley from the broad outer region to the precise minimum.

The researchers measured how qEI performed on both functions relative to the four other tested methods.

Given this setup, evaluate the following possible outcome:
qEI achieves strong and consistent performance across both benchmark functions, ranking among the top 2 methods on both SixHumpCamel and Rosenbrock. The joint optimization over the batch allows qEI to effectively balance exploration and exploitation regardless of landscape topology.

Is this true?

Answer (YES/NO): NO